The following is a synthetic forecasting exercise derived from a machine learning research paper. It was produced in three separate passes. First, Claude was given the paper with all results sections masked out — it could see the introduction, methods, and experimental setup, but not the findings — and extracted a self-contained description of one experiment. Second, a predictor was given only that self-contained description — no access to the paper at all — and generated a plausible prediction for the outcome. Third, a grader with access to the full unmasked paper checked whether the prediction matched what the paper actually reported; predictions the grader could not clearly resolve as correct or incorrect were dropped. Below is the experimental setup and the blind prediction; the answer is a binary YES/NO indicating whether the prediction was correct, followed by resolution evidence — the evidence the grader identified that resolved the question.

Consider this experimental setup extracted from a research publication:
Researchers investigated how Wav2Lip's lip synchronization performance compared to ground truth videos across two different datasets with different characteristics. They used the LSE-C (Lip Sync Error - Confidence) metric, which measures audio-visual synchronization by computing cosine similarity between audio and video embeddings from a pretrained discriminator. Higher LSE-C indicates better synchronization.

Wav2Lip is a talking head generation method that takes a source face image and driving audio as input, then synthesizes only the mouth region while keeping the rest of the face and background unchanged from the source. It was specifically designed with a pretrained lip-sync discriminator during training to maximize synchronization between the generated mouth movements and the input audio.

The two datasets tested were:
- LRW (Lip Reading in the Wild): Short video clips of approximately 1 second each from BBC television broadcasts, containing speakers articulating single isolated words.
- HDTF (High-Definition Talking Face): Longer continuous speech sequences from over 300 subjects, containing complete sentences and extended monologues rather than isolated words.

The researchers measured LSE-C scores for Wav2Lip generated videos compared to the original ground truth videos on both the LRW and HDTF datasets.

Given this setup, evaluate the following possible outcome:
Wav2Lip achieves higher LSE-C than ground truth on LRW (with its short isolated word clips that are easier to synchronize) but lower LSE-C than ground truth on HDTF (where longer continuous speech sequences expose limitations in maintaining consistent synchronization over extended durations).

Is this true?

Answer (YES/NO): YES